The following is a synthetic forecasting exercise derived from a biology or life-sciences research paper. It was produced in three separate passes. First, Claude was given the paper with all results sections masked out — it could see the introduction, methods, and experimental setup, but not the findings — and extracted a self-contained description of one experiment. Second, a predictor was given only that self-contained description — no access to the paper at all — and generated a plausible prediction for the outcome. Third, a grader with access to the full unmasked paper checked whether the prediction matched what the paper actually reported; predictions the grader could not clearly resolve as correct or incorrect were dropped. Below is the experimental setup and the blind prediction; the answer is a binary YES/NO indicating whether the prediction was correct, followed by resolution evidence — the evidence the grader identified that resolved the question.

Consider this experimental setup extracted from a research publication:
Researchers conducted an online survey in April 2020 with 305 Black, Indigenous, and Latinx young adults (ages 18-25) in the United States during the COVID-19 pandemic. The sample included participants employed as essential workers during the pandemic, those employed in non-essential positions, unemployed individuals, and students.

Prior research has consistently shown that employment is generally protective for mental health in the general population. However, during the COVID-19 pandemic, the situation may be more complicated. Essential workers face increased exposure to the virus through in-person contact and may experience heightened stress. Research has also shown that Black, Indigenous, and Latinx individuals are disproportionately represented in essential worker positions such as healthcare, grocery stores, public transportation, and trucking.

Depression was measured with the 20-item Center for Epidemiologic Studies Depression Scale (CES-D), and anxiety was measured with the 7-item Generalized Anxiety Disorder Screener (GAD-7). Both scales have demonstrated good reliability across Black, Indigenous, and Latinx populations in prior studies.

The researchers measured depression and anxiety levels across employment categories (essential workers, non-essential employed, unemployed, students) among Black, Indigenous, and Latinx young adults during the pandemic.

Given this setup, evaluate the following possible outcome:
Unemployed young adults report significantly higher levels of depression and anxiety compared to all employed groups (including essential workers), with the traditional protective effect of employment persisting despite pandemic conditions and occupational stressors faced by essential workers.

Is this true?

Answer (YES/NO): NO